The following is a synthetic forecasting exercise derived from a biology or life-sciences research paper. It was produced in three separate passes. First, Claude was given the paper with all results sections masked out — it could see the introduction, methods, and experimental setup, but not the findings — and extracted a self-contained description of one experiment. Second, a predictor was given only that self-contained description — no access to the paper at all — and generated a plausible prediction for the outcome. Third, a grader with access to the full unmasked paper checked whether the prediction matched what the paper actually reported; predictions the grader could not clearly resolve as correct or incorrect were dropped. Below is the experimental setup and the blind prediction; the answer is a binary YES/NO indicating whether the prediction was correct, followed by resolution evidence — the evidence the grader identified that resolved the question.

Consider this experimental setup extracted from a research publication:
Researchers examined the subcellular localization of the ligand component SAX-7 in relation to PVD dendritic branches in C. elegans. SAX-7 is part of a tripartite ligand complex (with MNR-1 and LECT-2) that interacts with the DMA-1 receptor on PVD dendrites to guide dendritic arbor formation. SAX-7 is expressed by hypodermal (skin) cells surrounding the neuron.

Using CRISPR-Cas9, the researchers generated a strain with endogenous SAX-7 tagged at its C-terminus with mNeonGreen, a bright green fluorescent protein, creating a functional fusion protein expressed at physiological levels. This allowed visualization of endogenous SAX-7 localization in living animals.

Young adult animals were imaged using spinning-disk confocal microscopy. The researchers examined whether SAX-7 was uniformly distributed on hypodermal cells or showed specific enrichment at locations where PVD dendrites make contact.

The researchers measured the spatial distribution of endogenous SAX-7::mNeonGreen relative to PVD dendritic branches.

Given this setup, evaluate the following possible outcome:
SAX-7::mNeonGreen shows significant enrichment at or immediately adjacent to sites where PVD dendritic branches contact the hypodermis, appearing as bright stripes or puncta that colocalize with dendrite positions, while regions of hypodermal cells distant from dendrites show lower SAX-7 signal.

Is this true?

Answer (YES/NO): NO